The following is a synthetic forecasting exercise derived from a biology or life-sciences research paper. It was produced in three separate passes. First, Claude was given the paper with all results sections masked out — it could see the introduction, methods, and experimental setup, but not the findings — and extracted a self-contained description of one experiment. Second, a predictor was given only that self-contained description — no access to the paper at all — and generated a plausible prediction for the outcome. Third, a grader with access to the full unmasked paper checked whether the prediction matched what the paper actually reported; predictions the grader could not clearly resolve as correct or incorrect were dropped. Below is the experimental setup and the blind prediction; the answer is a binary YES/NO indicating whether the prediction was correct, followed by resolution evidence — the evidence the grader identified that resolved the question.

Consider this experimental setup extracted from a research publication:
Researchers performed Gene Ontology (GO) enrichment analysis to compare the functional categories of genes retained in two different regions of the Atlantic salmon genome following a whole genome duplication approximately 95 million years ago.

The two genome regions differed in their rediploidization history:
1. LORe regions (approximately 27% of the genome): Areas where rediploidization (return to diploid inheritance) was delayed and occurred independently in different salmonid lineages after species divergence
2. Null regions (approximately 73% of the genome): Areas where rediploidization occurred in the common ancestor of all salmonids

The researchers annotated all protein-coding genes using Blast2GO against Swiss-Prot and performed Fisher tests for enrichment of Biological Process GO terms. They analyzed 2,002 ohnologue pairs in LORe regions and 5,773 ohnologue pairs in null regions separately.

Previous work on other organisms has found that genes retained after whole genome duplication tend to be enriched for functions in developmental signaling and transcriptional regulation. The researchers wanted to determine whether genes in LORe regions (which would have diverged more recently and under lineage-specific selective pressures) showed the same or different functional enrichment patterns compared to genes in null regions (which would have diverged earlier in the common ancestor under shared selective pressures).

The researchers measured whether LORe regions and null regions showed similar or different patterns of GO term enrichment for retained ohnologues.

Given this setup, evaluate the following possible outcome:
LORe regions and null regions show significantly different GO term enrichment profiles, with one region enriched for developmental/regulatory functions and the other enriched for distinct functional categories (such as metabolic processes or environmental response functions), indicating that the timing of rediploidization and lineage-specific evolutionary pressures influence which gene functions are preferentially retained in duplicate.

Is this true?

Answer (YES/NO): YES